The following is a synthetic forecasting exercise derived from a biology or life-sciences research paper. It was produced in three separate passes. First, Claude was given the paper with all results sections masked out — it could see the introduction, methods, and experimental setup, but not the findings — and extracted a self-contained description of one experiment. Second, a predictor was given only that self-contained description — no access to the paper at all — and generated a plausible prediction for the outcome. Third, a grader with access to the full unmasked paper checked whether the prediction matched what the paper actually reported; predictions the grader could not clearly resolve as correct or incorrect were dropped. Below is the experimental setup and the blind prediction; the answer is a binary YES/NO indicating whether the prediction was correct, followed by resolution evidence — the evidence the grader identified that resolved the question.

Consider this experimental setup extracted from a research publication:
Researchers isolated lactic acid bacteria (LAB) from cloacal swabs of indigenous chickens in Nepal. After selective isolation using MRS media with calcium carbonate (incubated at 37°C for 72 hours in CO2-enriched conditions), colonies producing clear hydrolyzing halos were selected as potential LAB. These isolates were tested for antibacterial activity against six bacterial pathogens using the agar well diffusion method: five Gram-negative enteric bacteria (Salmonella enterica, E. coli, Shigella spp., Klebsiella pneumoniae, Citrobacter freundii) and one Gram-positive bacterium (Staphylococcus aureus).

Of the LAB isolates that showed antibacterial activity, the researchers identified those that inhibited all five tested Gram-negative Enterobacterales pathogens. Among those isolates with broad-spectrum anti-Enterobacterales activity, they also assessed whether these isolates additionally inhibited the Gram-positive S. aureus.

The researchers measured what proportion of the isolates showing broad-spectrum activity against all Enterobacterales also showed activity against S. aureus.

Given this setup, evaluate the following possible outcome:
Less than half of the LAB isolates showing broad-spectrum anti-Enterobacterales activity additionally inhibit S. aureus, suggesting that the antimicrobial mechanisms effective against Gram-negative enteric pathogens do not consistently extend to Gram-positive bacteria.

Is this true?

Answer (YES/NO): NO